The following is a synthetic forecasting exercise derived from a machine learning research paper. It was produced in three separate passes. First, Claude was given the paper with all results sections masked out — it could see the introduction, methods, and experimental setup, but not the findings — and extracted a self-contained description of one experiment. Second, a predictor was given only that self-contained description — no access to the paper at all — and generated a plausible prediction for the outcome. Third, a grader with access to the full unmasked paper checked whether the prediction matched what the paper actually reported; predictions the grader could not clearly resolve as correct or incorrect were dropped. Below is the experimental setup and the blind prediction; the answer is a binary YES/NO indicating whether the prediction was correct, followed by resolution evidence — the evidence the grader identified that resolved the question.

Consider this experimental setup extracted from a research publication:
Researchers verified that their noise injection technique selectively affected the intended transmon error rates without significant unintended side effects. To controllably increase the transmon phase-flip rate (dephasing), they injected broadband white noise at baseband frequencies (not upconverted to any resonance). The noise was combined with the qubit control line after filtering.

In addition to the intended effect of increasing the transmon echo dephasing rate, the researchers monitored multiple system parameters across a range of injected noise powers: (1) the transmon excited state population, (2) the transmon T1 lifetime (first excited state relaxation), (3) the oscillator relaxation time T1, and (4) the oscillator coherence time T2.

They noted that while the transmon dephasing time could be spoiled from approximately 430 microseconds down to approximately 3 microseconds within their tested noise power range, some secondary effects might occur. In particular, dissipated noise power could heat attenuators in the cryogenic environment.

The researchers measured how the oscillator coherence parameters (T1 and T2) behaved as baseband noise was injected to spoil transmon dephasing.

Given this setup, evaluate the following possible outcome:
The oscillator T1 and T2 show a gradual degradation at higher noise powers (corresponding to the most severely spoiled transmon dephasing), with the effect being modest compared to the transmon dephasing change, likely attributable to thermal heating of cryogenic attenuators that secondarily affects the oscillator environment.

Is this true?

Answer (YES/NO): NO